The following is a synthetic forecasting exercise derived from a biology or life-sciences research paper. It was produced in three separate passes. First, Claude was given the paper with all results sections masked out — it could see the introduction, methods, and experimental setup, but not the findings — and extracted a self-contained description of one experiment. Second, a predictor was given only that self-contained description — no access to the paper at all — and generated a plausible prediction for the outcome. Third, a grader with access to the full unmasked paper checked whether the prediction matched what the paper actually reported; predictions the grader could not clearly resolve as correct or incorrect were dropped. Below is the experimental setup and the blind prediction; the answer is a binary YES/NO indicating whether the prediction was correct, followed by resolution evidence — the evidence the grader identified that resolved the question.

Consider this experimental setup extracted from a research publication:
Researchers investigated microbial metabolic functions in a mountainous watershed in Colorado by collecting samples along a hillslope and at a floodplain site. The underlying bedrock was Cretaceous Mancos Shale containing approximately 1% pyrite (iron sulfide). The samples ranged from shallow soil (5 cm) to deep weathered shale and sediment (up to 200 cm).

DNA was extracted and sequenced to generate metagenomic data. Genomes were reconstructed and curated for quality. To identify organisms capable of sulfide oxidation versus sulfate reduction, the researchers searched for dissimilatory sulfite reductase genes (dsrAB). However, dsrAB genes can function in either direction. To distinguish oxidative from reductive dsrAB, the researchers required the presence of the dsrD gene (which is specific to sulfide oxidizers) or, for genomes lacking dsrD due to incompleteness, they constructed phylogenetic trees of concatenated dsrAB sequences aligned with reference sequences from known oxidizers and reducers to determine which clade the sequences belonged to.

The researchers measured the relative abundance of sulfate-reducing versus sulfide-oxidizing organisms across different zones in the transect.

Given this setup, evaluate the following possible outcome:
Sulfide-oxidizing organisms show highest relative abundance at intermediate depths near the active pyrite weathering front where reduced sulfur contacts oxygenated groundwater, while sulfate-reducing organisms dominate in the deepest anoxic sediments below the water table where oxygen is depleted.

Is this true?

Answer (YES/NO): NO